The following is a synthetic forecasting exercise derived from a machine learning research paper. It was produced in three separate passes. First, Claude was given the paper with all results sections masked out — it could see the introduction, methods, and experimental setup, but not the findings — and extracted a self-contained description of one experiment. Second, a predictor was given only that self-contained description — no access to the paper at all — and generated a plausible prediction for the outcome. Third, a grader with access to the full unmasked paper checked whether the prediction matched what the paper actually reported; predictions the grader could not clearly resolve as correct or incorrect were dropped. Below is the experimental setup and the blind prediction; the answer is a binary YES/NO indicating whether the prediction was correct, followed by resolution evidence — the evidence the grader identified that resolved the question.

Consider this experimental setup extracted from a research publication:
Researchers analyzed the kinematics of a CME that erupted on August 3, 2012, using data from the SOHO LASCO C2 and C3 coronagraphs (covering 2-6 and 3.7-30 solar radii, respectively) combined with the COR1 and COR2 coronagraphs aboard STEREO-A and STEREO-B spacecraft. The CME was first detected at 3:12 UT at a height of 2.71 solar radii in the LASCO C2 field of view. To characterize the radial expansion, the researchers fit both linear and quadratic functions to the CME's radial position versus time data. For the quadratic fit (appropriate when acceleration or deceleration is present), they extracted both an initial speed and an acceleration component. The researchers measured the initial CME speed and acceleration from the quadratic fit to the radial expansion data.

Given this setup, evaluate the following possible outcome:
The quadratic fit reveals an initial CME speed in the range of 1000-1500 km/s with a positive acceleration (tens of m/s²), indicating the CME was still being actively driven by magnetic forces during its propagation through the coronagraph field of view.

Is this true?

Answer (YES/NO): NO